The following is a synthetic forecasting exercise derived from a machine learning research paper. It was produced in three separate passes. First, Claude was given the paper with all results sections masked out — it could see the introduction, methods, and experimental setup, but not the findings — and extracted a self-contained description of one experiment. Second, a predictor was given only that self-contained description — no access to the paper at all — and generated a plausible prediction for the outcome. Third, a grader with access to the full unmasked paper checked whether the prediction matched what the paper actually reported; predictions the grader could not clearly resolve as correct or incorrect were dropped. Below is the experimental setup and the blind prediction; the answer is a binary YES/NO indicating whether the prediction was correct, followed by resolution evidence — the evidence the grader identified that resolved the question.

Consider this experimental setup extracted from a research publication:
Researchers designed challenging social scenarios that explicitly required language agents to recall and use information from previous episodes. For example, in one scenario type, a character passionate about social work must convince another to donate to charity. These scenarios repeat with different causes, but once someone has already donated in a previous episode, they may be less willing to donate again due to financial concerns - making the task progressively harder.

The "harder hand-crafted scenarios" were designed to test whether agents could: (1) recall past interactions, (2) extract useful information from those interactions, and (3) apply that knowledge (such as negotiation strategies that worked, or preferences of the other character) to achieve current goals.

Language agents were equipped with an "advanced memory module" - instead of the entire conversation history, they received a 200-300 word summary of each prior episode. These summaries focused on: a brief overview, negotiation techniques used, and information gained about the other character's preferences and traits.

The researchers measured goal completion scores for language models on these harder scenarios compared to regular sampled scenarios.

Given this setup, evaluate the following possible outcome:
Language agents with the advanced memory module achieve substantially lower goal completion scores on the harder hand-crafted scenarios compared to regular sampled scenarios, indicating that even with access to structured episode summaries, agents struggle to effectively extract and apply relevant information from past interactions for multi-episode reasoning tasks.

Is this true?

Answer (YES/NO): YES